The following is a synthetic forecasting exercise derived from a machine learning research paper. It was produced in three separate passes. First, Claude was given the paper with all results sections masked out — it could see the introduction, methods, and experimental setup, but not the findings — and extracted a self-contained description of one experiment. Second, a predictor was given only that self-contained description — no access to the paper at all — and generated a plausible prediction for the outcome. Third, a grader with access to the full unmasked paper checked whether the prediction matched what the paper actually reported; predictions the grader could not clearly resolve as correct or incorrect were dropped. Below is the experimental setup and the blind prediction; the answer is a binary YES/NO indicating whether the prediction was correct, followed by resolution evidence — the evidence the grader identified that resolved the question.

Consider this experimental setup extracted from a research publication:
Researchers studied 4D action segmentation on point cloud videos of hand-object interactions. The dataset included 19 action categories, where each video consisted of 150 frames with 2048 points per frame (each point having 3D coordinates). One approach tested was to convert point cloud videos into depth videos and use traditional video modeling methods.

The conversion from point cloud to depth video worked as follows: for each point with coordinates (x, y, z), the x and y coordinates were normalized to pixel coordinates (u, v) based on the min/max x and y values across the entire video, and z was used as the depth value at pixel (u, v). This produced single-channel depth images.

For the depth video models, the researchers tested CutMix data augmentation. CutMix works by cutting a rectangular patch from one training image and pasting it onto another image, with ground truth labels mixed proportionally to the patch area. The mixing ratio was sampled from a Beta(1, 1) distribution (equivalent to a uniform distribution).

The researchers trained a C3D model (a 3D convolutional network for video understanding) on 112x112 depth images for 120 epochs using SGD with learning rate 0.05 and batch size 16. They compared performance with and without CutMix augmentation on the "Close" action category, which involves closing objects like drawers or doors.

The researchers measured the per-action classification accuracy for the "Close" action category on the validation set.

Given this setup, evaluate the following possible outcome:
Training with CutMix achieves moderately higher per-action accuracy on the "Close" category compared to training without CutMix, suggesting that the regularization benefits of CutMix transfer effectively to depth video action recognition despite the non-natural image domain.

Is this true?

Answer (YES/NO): NO